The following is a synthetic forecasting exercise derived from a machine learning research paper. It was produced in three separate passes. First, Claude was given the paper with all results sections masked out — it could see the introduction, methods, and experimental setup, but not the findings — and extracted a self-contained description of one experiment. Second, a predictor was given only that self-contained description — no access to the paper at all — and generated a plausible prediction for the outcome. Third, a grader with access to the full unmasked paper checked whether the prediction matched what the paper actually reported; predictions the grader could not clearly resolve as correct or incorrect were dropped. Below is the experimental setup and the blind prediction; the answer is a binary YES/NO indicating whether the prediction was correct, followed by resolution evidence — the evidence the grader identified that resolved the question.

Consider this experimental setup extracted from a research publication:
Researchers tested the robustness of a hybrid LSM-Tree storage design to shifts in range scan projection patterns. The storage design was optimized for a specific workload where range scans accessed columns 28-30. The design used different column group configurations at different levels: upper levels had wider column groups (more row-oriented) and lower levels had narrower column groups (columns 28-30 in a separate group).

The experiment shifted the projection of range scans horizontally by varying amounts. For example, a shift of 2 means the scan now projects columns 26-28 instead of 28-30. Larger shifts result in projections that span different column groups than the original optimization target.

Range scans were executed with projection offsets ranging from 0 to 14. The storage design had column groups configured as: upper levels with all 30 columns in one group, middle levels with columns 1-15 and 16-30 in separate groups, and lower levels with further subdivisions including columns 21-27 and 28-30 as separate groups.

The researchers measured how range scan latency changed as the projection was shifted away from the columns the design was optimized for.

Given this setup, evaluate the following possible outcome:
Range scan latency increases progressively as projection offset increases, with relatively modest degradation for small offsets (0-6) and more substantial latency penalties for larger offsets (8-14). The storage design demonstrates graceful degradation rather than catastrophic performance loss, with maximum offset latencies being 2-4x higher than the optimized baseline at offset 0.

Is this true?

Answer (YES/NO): NO